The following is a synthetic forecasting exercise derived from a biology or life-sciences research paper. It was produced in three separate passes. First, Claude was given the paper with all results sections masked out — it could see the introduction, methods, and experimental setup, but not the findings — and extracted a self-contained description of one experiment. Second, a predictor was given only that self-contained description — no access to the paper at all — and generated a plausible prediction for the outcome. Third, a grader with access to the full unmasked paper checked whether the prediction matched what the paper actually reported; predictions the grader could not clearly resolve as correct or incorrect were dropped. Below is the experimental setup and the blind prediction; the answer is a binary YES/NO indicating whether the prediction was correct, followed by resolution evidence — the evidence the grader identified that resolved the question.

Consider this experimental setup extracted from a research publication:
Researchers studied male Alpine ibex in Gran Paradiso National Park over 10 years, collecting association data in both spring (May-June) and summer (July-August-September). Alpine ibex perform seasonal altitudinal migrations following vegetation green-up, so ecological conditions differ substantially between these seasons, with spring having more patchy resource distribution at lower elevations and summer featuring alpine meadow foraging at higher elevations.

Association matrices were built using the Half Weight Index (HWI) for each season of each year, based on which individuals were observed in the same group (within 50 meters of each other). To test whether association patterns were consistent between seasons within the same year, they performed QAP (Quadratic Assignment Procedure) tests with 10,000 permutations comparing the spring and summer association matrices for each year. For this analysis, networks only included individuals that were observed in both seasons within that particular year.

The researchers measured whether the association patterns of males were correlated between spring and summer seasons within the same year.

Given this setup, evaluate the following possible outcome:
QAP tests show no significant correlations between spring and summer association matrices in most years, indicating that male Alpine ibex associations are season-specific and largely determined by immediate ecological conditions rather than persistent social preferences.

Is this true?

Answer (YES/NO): NO